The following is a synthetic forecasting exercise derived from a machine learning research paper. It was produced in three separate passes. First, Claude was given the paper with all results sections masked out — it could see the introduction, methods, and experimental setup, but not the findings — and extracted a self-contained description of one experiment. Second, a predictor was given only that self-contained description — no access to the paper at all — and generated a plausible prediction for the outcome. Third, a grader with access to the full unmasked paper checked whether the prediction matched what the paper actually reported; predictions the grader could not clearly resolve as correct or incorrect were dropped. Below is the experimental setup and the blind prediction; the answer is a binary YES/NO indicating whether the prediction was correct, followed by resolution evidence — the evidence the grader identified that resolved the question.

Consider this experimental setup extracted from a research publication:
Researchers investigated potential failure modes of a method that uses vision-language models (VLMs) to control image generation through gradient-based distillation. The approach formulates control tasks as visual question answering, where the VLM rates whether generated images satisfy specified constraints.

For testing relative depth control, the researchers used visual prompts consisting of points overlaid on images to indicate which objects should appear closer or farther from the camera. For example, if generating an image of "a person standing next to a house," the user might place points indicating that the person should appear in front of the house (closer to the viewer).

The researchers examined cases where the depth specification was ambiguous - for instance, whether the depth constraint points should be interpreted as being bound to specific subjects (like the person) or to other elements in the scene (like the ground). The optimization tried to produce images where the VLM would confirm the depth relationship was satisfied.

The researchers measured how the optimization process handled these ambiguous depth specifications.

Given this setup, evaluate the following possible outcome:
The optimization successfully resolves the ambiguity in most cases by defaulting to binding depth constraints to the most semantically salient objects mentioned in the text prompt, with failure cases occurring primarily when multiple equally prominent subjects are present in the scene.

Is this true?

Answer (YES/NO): NO